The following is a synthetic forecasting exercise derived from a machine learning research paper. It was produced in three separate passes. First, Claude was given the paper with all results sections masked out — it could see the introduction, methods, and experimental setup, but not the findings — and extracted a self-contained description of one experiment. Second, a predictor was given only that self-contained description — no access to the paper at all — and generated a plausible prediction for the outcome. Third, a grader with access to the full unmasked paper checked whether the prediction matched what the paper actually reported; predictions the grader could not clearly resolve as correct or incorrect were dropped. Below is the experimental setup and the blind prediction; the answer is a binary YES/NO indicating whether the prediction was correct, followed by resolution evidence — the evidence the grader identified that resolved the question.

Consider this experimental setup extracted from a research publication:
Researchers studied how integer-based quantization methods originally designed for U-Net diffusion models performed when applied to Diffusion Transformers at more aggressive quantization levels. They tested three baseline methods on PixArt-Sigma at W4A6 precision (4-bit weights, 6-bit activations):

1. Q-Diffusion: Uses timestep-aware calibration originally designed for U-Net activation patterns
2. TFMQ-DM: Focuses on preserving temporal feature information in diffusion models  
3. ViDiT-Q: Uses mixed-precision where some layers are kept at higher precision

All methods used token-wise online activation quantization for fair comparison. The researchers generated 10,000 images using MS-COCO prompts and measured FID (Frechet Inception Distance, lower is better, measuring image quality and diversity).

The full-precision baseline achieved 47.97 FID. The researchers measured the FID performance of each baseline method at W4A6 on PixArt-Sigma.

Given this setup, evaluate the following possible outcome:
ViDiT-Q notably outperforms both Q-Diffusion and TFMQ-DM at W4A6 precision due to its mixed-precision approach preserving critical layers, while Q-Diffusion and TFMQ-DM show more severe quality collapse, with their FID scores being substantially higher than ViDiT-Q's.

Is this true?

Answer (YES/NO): NO